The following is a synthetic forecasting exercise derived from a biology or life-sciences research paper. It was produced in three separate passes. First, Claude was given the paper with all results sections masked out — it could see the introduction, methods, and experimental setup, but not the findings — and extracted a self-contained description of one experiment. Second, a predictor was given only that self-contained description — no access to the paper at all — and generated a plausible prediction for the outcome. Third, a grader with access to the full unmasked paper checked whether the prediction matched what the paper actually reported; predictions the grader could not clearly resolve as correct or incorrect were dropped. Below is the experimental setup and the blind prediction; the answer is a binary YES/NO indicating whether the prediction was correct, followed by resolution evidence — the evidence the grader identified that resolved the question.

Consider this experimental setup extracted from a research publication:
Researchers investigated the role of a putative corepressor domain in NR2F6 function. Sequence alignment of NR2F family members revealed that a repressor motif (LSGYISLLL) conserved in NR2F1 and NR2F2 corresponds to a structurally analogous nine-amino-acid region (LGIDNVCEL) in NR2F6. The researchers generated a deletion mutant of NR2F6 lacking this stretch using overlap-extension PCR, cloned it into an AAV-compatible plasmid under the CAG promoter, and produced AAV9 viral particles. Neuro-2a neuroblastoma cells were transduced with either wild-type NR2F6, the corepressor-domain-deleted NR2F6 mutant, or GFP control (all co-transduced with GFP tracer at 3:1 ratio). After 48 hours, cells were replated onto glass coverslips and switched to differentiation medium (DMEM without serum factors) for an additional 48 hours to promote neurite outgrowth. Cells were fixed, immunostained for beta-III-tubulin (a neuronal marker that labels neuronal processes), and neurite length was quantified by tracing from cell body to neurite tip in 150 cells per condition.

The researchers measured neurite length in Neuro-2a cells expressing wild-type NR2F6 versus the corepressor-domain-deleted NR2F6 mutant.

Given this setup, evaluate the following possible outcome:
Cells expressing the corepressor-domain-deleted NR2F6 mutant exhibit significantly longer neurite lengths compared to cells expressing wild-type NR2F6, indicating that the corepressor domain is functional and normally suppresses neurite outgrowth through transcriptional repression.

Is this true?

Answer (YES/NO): NO